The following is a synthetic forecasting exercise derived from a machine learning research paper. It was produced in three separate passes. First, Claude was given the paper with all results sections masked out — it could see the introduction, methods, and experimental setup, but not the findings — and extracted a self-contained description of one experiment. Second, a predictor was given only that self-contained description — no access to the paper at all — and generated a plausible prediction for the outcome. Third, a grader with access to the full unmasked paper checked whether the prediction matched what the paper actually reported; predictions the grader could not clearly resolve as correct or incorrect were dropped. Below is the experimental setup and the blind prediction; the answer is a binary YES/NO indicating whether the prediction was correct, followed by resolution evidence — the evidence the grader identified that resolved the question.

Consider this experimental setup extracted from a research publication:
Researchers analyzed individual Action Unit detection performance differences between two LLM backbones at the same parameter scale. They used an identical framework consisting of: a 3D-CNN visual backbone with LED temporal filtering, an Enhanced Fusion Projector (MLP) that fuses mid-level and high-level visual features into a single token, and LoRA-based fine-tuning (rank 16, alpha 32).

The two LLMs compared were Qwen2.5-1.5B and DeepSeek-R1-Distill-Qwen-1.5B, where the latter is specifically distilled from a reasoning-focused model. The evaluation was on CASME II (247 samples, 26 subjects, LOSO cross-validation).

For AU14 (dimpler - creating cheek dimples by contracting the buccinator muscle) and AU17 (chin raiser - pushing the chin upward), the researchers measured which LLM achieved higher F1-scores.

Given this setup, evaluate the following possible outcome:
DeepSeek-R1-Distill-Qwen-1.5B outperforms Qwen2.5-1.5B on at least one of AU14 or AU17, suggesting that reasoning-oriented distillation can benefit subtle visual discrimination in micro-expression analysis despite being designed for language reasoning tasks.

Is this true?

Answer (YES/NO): NO